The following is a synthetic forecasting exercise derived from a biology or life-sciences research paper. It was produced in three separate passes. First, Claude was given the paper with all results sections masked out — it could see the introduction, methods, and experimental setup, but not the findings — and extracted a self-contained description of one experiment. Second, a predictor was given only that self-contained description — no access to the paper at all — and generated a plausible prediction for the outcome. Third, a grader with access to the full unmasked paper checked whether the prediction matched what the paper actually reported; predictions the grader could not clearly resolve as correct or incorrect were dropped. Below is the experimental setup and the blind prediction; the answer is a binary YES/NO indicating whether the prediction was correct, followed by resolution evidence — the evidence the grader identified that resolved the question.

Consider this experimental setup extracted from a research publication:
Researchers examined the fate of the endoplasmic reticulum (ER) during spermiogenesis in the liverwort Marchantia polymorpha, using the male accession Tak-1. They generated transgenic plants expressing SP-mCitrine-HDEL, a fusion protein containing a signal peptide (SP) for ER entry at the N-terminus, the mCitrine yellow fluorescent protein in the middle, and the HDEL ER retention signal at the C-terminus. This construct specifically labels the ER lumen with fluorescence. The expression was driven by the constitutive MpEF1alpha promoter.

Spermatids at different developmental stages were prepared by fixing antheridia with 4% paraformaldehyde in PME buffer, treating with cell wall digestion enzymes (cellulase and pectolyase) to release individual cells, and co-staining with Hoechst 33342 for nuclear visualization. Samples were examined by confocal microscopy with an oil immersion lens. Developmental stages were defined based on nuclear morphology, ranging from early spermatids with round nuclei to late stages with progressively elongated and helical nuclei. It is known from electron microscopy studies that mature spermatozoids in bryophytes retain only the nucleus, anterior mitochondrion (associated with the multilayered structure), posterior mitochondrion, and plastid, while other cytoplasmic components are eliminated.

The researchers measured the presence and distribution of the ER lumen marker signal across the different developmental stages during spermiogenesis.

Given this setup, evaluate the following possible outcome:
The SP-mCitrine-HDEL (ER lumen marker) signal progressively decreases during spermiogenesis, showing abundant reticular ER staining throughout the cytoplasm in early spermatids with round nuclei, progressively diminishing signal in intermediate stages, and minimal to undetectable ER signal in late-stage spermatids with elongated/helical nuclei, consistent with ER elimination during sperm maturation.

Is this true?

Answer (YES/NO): NO